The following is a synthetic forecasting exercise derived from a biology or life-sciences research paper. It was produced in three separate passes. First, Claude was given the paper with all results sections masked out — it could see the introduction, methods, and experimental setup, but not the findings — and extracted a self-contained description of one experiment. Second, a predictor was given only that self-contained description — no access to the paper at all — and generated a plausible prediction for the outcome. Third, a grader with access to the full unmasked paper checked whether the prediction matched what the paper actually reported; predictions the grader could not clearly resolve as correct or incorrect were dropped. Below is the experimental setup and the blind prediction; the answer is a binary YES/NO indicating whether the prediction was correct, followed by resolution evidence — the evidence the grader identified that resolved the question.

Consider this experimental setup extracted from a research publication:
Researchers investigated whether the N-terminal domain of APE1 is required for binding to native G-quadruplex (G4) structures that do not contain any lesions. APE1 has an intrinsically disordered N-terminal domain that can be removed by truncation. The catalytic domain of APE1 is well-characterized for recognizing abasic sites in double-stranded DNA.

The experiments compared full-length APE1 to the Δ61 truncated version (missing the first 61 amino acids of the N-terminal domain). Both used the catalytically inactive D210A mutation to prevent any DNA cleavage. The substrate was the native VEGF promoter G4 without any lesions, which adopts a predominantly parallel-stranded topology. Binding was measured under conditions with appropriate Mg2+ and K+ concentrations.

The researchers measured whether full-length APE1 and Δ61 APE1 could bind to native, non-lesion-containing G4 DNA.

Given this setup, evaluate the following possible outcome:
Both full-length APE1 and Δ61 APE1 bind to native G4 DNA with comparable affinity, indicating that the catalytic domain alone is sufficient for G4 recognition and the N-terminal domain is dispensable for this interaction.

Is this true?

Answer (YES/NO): NO